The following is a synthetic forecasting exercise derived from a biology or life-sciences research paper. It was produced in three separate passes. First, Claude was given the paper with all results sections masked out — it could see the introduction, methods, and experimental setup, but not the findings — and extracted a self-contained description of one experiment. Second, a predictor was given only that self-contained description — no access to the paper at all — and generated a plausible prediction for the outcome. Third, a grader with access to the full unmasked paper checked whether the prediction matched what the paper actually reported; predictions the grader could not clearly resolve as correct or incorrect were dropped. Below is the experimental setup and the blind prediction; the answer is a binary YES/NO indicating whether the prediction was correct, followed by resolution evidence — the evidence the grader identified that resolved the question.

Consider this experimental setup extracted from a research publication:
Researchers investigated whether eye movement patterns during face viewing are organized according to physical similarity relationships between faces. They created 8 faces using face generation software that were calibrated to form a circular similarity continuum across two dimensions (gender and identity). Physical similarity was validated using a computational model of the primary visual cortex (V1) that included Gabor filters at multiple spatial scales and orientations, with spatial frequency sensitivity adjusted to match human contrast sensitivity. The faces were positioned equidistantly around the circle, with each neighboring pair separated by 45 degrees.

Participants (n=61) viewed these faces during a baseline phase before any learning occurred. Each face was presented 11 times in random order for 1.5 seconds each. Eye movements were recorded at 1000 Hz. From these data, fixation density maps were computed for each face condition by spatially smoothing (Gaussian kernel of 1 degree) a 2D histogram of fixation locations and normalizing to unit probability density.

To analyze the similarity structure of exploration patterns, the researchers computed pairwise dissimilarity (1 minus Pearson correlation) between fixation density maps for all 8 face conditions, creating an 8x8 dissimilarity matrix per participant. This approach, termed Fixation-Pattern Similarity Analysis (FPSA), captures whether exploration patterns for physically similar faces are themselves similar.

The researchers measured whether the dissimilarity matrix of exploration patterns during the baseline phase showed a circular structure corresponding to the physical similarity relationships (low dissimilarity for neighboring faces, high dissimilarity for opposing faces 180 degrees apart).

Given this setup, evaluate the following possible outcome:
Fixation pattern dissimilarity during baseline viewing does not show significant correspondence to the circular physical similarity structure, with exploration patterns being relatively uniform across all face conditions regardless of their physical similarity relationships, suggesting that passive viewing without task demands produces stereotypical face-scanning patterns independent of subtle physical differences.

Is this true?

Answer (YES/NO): NO